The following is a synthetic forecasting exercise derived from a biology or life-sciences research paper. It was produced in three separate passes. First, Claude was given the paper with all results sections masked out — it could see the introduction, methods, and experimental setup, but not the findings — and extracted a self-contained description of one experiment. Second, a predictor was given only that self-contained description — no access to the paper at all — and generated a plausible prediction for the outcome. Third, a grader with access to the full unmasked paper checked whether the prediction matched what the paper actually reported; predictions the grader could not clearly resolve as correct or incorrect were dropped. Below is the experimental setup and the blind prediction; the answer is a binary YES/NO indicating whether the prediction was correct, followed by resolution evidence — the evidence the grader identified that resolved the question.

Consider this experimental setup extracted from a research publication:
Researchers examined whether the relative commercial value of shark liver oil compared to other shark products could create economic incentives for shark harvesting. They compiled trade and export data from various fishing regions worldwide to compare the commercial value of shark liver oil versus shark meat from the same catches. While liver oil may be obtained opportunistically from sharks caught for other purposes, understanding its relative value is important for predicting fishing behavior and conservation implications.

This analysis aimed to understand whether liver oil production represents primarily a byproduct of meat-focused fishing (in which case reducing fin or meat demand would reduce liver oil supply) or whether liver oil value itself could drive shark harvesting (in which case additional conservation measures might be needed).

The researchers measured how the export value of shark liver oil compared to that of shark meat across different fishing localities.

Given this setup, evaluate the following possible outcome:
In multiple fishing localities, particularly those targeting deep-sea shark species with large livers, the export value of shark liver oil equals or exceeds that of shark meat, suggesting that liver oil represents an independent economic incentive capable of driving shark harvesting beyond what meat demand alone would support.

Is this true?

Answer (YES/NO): NO